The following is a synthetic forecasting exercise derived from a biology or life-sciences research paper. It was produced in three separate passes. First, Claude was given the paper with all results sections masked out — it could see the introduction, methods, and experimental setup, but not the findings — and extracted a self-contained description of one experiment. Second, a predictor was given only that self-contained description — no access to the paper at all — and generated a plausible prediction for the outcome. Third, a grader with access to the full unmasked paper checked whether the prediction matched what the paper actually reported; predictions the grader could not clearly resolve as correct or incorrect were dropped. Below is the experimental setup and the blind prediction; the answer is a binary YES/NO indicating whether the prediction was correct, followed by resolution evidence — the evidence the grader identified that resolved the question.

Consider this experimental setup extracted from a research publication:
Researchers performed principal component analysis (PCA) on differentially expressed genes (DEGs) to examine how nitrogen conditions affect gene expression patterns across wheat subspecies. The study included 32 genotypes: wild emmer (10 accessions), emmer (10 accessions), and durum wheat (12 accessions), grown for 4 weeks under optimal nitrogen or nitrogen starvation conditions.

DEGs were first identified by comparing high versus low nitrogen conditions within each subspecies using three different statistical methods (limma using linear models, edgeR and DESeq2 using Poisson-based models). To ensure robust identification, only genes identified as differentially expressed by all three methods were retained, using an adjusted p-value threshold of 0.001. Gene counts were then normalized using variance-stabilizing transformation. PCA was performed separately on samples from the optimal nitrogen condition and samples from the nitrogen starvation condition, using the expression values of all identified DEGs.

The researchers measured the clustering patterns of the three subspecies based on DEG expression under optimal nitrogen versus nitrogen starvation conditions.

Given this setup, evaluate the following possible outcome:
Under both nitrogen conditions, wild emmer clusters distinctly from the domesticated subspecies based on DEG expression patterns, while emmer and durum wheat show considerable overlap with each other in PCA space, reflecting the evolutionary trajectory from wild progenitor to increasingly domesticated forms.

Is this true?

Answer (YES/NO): NO